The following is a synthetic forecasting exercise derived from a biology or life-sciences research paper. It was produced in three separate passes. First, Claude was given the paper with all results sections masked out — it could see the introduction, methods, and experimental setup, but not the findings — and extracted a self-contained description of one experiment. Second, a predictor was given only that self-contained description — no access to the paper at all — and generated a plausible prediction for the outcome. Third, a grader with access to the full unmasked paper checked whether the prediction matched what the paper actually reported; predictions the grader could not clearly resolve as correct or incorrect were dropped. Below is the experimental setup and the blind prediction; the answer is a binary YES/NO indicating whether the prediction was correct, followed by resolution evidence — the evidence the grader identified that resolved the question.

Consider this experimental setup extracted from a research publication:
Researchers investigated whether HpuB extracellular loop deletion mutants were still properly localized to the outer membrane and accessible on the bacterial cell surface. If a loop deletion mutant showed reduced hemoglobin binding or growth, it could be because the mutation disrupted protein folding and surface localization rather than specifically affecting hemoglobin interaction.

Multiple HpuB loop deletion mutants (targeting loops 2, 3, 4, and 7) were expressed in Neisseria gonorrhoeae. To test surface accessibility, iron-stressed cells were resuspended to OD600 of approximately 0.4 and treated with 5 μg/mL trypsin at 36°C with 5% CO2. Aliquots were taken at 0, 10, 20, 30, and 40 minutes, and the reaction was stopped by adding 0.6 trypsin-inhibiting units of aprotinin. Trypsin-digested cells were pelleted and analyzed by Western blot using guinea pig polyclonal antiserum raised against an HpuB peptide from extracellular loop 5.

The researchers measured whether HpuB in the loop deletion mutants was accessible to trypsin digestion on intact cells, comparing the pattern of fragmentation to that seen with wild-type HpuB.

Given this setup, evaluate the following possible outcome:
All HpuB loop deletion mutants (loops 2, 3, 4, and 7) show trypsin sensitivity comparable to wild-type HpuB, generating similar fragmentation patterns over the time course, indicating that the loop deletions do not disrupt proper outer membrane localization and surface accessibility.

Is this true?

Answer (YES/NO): NO